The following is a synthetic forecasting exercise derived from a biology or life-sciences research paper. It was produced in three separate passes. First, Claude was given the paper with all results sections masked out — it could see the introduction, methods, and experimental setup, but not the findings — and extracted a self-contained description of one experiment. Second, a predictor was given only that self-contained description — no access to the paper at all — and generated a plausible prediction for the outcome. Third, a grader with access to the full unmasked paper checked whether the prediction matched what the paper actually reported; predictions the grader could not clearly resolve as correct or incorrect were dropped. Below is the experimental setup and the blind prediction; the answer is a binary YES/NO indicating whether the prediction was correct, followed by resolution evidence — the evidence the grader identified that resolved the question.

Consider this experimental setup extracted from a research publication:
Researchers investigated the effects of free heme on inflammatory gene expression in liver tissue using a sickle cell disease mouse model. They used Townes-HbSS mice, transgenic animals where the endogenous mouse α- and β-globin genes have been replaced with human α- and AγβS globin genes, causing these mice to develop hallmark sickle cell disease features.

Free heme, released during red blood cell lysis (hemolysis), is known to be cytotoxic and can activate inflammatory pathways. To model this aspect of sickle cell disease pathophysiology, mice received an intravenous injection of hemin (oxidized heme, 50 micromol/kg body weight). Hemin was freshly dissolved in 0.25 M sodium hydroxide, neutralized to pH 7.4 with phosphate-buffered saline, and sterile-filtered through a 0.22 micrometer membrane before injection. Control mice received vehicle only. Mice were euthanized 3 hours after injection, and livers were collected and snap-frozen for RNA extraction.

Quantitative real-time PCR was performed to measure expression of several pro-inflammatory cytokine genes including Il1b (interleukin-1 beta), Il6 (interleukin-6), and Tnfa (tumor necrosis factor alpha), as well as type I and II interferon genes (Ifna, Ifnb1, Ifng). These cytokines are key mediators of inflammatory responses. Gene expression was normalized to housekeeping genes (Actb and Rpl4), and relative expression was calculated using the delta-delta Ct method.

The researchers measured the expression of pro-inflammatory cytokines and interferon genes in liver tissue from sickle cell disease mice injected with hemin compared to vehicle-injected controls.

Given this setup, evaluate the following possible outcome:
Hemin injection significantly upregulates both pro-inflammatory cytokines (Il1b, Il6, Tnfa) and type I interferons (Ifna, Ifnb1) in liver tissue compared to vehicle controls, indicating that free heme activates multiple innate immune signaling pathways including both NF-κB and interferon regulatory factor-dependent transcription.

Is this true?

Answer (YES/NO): NO